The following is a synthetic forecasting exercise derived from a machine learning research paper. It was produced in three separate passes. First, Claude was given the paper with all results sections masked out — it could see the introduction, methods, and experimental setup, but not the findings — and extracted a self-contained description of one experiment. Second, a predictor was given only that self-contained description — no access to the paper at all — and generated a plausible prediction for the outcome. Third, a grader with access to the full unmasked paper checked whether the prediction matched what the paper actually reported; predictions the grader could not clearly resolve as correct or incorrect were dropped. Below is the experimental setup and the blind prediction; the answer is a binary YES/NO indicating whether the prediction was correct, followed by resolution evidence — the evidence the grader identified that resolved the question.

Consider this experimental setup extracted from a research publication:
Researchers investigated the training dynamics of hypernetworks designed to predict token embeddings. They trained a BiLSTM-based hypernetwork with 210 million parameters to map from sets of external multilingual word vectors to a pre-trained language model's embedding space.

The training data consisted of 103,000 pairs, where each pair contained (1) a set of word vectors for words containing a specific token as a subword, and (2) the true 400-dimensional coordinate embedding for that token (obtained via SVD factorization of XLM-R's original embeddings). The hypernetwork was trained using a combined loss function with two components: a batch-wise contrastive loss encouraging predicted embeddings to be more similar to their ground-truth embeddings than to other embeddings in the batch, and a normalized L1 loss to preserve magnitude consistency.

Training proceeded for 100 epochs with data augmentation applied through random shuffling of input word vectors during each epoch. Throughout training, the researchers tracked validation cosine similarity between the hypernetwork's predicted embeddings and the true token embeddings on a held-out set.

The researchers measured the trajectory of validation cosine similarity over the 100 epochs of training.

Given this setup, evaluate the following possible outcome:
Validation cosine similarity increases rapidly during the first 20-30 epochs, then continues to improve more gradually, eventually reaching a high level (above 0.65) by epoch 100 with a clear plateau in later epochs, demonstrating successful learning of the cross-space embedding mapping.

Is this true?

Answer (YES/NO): NO